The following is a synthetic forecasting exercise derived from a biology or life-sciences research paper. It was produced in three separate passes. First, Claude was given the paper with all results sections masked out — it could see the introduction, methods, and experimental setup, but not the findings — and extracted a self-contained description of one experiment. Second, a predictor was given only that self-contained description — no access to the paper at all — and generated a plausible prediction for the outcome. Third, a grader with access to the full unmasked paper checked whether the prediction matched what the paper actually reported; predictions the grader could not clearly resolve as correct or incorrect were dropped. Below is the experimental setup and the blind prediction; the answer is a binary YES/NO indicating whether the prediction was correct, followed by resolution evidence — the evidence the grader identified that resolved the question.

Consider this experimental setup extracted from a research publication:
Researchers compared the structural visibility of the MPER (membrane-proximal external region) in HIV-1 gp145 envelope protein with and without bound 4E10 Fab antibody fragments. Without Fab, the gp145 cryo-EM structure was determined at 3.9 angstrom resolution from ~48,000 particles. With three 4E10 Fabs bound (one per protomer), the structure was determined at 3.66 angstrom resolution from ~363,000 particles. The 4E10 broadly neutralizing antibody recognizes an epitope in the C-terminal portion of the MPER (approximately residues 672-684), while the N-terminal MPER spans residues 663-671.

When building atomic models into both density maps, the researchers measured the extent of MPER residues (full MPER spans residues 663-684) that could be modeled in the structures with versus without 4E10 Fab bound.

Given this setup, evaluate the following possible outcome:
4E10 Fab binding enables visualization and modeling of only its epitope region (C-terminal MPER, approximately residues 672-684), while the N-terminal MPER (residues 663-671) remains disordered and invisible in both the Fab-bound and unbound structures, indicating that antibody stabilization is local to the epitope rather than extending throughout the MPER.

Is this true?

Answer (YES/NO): NO